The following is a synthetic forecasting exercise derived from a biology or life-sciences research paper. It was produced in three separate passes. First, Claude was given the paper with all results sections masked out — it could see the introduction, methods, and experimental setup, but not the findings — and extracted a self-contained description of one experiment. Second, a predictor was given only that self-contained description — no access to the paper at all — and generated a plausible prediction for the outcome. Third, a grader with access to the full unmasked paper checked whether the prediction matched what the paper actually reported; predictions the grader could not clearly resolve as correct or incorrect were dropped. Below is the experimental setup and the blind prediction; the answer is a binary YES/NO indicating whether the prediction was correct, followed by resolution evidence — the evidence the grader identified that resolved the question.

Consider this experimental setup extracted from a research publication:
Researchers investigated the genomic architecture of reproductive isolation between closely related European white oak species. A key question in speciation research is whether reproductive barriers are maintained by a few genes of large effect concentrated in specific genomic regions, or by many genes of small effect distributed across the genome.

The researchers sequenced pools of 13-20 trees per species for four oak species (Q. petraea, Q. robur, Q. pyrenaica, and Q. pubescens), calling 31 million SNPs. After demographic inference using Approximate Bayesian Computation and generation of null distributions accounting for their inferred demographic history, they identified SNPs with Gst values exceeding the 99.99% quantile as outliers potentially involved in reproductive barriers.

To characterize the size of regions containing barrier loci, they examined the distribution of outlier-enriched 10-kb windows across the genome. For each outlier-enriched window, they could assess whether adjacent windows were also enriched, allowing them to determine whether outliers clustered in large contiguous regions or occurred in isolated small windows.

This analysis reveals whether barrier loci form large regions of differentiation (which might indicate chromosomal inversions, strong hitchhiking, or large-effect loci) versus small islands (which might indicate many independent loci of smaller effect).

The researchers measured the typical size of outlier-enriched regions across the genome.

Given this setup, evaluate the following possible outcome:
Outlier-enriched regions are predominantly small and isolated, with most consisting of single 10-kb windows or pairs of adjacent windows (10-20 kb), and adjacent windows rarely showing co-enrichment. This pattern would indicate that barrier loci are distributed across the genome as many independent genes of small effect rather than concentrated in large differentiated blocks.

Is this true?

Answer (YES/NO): YES